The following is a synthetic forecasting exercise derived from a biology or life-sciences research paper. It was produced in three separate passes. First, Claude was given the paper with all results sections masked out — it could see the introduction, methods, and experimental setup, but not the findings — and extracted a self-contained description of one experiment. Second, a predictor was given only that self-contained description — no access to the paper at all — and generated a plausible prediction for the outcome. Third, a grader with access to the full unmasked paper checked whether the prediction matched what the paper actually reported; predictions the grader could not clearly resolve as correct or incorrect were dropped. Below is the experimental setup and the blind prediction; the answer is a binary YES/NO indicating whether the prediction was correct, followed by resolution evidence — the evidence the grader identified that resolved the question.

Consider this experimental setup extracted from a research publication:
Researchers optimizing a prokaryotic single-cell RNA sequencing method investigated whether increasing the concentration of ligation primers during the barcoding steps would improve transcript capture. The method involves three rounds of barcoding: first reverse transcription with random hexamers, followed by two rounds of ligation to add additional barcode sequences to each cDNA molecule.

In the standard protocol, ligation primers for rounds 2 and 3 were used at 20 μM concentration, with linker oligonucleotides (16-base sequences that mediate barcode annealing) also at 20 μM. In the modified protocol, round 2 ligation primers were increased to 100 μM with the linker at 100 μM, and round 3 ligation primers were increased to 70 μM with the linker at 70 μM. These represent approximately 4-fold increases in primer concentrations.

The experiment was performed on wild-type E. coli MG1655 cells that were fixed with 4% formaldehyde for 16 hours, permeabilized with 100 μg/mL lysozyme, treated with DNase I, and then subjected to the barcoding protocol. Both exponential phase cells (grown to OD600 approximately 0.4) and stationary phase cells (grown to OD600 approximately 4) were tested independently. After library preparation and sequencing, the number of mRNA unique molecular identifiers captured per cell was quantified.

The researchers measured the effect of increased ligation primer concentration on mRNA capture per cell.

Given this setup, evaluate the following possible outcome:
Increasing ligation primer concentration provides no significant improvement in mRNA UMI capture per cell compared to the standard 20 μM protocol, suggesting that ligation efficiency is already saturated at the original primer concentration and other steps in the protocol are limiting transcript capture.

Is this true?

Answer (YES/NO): NO